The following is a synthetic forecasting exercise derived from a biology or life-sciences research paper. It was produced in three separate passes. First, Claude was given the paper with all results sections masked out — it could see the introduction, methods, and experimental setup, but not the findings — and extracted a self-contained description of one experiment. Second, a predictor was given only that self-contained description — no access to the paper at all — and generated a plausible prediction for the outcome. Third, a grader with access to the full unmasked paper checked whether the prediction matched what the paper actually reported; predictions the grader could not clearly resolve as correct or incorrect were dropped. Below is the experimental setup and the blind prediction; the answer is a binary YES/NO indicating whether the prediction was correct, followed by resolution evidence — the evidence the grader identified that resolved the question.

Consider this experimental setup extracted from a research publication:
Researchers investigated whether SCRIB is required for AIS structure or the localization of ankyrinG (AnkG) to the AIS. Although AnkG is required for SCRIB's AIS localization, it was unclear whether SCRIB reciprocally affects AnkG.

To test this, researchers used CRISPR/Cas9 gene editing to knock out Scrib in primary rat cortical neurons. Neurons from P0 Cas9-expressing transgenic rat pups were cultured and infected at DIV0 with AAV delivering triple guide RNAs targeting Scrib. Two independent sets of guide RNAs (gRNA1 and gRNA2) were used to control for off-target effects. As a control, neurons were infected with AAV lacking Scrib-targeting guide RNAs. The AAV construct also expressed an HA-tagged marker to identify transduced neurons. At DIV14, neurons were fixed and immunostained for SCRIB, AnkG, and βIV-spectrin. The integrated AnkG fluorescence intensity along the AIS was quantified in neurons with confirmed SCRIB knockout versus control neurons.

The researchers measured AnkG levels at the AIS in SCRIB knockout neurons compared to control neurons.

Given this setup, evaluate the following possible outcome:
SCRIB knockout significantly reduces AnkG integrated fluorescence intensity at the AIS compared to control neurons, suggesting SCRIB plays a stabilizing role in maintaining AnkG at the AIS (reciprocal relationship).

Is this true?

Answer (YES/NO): NO